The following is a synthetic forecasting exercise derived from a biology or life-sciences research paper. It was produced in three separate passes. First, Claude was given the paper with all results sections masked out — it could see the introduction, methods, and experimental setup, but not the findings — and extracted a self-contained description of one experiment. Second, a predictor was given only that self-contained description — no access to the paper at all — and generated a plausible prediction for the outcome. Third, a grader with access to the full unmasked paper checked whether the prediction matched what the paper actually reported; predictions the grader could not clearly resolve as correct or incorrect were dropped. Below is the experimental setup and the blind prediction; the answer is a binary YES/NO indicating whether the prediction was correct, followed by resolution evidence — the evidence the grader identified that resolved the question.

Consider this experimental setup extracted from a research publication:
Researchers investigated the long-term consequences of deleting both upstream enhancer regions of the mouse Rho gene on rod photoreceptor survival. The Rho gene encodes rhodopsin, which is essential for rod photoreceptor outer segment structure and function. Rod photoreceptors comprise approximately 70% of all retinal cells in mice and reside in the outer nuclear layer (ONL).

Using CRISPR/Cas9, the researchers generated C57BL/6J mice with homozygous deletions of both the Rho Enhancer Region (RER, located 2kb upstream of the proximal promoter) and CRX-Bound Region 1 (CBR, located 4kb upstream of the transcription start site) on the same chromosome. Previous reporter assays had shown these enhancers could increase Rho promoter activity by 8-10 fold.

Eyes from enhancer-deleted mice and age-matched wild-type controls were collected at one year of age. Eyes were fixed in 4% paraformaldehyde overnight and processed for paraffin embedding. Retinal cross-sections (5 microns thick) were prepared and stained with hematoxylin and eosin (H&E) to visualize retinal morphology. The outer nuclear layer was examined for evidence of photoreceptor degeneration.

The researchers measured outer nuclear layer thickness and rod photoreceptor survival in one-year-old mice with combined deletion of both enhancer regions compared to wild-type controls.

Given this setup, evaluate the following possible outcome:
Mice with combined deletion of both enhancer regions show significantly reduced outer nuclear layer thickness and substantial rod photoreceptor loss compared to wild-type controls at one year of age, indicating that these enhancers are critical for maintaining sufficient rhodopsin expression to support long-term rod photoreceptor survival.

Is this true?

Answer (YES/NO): NO